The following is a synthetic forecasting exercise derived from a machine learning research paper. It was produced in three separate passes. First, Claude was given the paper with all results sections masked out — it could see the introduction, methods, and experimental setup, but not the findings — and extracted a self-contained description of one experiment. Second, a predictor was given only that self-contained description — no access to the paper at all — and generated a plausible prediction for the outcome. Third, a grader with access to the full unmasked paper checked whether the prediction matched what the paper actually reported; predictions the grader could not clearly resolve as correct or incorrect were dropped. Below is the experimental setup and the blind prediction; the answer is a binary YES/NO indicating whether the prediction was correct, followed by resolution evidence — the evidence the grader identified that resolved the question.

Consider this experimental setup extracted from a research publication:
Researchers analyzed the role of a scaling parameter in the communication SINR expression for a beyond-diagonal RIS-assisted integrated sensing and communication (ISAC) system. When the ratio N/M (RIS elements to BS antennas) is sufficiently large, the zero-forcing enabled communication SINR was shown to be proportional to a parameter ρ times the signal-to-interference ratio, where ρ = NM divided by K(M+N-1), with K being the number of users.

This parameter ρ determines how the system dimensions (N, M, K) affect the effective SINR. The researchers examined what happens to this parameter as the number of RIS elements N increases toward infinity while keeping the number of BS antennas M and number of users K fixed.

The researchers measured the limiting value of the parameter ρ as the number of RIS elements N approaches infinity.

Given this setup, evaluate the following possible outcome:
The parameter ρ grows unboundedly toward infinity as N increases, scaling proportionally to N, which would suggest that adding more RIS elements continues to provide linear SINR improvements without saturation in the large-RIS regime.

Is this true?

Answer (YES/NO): NO